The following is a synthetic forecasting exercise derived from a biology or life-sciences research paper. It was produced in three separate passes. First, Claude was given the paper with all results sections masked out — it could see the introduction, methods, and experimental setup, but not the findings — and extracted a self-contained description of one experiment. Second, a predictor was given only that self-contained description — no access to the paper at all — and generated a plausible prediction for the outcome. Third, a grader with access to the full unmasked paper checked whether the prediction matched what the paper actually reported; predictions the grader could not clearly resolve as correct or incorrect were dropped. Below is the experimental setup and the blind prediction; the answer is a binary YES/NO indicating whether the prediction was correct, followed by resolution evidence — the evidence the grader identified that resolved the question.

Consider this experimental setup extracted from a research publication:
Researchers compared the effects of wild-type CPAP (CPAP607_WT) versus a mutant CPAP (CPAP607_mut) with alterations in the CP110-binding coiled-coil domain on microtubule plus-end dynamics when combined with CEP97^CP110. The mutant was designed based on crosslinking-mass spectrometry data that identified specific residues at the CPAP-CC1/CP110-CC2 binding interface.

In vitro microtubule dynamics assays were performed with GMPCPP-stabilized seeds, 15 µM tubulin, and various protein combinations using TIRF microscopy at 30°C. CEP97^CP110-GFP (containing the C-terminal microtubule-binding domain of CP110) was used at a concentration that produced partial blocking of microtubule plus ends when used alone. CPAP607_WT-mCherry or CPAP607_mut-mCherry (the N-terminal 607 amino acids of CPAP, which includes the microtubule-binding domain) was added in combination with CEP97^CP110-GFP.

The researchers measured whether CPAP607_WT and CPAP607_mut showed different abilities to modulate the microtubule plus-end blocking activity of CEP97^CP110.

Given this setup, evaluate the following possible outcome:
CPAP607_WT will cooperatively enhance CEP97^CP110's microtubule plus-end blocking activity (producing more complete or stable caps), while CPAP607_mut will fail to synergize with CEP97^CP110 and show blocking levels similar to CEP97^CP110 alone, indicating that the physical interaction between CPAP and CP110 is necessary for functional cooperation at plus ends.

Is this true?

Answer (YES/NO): YES